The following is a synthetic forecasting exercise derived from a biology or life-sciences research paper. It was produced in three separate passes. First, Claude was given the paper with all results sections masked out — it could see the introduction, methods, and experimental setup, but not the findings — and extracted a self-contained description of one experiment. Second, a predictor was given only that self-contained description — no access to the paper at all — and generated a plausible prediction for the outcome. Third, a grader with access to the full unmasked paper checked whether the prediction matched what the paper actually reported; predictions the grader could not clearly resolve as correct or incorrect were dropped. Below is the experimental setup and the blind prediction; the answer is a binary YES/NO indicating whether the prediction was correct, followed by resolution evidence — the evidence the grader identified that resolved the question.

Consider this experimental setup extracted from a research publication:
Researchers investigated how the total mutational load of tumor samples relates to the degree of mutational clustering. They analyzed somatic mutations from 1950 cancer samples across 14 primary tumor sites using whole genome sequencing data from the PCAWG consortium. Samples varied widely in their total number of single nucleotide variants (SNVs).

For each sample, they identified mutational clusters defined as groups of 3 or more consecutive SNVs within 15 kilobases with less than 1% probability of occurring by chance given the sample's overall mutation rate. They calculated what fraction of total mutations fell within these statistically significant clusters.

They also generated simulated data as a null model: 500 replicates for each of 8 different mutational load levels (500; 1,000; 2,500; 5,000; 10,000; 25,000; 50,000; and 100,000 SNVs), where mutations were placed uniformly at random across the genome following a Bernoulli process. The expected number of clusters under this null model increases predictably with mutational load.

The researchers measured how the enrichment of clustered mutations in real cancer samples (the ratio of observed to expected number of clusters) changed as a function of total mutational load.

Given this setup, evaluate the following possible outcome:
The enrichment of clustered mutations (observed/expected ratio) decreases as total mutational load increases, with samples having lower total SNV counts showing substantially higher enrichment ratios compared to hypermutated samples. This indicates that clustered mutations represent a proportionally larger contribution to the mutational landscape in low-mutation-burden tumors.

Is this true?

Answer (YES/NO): YES